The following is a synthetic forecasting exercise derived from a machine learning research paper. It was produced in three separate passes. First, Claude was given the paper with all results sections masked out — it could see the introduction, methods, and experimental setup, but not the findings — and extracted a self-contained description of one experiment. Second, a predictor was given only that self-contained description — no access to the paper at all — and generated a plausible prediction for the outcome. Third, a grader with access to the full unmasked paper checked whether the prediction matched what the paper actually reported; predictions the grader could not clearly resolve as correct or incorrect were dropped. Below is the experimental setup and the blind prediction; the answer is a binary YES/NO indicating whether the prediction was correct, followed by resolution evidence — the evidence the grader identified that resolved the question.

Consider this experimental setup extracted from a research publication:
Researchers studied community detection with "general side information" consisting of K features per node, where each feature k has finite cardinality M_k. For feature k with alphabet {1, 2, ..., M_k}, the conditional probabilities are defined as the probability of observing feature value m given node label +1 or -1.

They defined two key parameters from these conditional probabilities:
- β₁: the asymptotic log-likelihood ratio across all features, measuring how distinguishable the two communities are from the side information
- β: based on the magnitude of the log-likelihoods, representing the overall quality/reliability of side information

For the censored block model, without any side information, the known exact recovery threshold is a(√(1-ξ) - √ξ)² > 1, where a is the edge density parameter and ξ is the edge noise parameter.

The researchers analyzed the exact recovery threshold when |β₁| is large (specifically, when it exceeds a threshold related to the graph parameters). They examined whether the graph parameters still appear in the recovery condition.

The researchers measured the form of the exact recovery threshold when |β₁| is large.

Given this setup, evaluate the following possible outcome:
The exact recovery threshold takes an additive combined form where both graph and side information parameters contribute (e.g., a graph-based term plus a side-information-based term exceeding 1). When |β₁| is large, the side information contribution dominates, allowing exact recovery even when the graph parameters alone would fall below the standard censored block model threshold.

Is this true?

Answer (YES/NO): NO